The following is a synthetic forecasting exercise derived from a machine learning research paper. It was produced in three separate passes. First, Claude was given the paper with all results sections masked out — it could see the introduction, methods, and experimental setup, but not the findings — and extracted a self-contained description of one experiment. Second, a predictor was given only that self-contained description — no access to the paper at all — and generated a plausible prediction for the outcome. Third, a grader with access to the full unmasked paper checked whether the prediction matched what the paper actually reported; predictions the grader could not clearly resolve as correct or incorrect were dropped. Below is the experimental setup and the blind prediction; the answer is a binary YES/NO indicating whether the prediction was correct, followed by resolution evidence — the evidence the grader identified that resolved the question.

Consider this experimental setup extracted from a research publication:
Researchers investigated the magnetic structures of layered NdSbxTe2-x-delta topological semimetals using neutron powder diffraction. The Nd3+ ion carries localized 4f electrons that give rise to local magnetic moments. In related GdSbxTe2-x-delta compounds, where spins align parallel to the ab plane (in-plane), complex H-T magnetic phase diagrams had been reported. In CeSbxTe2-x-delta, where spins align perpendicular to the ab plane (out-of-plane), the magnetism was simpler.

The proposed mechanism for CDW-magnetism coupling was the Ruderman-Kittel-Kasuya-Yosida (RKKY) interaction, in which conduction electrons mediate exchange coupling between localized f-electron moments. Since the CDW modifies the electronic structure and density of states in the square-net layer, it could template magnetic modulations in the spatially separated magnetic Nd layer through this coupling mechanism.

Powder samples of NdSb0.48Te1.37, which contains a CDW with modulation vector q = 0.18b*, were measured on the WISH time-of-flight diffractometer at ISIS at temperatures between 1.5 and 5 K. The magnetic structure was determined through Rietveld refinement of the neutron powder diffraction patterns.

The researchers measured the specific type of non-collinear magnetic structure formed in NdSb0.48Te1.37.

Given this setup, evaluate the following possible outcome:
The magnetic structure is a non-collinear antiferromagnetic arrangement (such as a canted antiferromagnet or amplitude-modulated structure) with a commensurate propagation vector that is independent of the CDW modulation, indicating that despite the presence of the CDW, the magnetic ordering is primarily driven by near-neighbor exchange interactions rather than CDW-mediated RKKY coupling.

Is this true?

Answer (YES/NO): NO